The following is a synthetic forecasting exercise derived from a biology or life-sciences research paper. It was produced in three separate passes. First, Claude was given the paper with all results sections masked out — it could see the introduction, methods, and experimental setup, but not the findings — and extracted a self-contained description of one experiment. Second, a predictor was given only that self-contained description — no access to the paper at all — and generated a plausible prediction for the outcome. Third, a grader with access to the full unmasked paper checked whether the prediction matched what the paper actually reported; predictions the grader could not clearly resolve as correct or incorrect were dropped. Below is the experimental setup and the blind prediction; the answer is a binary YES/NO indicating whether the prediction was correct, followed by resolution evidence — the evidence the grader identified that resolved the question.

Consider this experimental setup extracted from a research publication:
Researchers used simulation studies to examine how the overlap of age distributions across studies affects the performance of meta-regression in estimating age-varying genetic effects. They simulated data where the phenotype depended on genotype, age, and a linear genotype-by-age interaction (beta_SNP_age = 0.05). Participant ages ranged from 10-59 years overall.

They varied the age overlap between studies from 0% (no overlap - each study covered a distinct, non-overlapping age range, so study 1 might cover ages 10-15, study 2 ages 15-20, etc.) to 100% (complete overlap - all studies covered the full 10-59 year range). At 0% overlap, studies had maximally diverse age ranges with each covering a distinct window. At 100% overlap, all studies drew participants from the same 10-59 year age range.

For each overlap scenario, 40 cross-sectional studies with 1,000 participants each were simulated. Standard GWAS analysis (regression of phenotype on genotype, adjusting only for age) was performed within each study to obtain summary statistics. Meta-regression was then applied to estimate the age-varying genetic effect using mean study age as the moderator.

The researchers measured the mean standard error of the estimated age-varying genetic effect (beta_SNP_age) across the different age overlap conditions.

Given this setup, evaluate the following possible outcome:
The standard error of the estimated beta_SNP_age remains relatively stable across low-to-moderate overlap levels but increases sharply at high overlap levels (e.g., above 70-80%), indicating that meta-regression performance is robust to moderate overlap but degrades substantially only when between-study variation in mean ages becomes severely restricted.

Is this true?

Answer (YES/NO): NO